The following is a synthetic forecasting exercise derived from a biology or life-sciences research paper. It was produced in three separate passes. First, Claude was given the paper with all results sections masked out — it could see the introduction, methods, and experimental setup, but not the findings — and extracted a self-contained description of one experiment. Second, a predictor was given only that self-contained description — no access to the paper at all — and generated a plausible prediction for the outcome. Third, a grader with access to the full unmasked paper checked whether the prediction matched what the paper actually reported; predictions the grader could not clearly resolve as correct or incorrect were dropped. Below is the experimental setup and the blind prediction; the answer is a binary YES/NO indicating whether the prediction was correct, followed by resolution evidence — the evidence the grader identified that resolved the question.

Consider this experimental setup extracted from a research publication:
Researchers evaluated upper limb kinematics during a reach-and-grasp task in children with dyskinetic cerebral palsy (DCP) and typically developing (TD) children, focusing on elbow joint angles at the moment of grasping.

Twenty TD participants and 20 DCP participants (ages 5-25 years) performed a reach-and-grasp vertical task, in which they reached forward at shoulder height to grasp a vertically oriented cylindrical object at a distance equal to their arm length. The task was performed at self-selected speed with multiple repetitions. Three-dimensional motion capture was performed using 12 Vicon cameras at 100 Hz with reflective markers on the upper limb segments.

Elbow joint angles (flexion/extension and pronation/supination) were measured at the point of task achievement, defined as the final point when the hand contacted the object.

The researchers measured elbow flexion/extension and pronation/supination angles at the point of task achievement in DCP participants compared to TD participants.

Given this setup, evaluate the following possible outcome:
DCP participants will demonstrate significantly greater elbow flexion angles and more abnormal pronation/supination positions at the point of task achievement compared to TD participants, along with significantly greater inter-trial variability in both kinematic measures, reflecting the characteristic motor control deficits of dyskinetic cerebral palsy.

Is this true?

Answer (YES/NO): NO